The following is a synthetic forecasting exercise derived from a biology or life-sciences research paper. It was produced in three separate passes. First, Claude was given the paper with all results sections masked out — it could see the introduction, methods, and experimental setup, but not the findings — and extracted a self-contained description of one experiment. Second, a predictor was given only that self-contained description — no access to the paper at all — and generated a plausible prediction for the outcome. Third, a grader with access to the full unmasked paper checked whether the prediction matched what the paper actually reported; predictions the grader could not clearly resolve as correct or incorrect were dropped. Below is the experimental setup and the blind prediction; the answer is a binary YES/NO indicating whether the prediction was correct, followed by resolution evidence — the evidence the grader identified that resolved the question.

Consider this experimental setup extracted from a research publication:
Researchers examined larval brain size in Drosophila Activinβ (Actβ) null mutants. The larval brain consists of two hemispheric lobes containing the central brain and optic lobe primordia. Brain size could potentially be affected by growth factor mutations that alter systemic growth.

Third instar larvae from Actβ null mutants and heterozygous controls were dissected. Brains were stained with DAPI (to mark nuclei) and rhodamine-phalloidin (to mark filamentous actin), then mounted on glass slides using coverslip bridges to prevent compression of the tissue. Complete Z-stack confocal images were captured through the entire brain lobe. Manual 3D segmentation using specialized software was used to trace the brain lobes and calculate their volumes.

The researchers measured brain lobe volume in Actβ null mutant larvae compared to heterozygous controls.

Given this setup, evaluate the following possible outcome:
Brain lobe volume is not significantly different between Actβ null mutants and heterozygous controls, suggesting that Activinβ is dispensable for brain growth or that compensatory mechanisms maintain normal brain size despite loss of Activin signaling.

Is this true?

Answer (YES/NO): YES